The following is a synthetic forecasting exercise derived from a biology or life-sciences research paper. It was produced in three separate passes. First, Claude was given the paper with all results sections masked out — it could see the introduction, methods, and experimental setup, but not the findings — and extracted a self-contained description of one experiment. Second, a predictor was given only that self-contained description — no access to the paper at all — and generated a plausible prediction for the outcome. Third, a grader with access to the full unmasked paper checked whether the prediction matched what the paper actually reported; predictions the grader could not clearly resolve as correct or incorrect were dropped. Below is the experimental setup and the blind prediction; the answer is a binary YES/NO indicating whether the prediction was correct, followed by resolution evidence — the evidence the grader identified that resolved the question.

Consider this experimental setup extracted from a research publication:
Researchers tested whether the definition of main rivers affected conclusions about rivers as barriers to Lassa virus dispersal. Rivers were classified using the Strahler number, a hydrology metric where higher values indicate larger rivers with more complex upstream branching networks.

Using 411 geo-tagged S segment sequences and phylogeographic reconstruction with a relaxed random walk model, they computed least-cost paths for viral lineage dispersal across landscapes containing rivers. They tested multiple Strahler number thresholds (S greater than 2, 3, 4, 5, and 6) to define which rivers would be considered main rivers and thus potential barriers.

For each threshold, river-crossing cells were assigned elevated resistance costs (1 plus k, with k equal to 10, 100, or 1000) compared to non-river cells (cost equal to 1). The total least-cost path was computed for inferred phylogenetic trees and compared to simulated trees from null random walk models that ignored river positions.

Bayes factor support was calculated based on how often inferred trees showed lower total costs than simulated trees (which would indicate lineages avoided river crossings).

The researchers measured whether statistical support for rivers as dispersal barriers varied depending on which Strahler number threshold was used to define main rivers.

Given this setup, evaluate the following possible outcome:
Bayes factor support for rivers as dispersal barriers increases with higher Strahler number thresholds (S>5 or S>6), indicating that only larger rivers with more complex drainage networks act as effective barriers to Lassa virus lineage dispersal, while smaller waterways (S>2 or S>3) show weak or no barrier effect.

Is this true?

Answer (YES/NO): NO